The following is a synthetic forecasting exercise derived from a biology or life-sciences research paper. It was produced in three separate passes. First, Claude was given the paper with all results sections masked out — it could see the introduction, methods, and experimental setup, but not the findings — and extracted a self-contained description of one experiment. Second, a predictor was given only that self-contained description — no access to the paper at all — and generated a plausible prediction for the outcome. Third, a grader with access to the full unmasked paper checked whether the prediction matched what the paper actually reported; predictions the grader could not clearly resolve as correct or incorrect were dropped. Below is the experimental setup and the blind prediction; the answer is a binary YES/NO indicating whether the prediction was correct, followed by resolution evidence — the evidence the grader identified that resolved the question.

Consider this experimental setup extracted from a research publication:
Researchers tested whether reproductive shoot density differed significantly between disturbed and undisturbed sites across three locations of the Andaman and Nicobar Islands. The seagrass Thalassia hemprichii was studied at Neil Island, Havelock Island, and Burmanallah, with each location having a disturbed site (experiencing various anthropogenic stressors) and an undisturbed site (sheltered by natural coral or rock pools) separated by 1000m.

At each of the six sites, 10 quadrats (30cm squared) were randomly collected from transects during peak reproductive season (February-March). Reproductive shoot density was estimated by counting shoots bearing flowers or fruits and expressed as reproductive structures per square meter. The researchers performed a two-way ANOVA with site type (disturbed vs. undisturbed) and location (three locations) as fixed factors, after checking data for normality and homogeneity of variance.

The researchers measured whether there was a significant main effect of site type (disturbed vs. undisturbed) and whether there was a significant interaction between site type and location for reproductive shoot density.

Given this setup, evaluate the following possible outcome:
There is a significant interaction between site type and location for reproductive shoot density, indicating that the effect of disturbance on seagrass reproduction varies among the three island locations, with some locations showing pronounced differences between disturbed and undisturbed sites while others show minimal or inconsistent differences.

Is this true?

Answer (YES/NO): NO